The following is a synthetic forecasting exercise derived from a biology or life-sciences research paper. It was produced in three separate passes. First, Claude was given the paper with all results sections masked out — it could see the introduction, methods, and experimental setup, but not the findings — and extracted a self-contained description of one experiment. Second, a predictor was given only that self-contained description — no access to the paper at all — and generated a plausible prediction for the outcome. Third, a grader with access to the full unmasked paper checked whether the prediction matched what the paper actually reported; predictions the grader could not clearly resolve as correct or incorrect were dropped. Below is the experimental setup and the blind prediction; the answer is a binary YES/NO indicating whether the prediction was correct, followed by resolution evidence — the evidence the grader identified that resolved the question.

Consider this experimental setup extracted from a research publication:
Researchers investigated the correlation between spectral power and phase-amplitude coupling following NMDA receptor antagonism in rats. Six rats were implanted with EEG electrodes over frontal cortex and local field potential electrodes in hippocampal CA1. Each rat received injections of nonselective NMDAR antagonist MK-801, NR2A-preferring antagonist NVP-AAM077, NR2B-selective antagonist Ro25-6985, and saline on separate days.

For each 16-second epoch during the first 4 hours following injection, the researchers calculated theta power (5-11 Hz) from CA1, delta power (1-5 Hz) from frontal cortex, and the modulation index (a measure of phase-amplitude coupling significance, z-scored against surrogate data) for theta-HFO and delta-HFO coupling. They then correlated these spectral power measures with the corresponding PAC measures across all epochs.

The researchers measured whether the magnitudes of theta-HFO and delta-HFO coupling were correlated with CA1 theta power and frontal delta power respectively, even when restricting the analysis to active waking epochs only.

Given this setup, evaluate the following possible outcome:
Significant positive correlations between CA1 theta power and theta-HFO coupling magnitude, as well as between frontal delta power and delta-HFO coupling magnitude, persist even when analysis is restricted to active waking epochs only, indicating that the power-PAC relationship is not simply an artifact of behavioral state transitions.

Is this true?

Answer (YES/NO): YES